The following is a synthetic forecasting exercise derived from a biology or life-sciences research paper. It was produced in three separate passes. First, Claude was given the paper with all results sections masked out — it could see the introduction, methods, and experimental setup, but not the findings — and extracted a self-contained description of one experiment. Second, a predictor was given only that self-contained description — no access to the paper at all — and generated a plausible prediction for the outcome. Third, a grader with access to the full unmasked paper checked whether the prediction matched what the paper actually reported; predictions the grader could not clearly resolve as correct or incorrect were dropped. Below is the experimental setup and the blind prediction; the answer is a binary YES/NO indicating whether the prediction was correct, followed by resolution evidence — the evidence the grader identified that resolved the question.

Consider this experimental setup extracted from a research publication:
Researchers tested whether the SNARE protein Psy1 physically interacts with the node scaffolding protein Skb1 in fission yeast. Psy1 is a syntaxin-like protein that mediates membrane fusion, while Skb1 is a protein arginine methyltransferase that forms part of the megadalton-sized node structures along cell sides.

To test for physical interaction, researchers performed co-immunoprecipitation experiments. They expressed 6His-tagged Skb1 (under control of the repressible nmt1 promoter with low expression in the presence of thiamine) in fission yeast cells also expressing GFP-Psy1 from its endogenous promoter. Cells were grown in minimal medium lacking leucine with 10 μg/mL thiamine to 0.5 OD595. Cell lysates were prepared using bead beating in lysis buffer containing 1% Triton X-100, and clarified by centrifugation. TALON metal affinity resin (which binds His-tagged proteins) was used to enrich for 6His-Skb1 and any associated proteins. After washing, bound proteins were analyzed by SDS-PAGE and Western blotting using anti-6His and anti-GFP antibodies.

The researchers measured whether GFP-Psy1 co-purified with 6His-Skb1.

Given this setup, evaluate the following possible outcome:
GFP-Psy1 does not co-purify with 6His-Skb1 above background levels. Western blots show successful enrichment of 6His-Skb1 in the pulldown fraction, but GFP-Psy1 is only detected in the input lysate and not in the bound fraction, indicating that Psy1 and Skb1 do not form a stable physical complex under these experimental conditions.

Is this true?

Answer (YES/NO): NO